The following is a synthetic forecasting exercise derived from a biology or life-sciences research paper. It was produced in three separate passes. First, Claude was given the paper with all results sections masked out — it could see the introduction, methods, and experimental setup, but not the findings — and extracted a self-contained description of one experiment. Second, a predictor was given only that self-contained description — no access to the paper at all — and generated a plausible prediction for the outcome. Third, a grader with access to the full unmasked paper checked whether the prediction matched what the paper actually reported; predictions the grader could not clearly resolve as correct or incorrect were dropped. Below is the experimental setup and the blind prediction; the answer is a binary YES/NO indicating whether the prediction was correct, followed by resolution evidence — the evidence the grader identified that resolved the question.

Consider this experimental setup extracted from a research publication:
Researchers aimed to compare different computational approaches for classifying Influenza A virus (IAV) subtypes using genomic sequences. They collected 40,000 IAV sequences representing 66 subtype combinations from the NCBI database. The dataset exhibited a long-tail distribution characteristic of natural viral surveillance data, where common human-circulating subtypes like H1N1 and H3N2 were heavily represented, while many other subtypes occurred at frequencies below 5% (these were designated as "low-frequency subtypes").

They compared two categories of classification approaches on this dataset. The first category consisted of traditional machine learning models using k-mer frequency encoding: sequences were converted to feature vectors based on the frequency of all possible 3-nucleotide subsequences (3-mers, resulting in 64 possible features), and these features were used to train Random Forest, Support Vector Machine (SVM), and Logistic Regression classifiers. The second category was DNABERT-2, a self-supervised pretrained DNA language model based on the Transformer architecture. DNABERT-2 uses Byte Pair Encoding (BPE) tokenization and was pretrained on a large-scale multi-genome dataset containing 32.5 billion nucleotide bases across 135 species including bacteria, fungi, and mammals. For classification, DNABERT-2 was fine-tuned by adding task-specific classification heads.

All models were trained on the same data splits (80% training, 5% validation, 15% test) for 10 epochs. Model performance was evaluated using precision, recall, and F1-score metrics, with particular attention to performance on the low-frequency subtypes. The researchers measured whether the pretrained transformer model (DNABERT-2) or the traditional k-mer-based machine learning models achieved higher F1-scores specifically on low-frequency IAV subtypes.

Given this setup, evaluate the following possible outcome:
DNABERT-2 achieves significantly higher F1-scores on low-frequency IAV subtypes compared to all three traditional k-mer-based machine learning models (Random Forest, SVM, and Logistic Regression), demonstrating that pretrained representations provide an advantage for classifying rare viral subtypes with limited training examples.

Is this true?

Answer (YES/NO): NO